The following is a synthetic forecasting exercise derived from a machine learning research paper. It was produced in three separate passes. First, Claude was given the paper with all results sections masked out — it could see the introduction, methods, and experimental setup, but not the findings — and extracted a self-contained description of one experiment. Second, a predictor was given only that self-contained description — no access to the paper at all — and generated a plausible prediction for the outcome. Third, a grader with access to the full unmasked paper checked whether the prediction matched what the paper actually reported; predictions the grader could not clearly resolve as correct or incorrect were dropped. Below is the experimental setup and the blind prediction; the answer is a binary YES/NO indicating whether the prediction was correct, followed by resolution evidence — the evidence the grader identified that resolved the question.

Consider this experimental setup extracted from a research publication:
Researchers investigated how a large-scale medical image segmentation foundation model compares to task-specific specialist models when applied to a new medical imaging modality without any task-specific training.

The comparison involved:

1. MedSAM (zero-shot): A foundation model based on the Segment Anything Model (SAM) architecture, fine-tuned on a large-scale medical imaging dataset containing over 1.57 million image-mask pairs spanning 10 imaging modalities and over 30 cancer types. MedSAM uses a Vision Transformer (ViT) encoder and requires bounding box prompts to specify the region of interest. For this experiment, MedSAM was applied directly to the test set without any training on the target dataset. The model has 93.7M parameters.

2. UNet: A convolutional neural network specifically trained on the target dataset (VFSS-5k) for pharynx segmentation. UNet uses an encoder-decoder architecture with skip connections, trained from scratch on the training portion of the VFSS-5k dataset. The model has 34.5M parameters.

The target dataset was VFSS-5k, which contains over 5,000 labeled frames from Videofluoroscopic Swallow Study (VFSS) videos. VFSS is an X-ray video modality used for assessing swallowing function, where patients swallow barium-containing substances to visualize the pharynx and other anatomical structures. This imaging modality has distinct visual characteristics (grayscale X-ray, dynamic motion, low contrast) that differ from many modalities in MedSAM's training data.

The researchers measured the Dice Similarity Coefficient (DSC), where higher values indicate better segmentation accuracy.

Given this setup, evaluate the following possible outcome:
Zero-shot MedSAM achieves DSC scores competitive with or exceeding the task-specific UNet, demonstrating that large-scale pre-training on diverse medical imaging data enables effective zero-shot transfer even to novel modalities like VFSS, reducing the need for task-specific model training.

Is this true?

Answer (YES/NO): NO